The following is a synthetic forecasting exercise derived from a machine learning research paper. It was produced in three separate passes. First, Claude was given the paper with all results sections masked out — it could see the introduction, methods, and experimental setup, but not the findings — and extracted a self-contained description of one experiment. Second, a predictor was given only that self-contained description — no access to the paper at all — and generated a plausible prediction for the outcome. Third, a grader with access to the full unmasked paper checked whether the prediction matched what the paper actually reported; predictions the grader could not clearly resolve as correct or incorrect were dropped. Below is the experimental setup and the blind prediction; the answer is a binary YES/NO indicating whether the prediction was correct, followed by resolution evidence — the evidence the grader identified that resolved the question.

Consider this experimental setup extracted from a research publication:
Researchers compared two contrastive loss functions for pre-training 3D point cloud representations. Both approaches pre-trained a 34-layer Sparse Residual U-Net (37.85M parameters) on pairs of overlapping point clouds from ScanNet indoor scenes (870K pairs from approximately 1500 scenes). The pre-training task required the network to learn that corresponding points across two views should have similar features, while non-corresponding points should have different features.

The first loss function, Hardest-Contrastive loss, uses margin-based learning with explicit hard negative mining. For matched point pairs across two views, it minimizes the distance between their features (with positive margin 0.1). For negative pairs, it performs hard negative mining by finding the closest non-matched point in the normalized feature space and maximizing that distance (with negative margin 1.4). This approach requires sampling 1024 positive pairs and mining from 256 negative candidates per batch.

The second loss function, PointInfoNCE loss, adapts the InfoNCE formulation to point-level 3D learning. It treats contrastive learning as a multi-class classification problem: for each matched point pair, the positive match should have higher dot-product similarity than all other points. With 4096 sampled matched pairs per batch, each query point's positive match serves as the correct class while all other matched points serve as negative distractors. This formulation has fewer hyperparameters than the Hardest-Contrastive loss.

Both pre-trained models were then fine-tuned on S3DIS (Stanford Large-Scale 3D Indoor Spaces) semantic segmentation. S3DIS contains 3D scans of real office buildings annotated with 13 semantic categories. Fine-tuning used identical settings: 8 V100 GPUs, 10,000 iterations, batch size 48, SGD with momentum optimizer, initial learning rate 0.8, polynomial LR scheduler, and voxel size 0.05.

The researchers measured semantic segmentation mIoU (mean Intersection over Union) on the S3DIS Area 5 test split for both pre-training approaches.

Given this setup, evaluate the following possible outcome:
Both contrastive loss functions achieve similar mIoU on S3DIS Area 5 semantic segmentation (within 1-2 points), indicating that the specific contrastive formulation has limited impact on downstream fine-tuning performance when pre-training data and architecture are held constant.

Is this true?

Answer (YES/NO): YES